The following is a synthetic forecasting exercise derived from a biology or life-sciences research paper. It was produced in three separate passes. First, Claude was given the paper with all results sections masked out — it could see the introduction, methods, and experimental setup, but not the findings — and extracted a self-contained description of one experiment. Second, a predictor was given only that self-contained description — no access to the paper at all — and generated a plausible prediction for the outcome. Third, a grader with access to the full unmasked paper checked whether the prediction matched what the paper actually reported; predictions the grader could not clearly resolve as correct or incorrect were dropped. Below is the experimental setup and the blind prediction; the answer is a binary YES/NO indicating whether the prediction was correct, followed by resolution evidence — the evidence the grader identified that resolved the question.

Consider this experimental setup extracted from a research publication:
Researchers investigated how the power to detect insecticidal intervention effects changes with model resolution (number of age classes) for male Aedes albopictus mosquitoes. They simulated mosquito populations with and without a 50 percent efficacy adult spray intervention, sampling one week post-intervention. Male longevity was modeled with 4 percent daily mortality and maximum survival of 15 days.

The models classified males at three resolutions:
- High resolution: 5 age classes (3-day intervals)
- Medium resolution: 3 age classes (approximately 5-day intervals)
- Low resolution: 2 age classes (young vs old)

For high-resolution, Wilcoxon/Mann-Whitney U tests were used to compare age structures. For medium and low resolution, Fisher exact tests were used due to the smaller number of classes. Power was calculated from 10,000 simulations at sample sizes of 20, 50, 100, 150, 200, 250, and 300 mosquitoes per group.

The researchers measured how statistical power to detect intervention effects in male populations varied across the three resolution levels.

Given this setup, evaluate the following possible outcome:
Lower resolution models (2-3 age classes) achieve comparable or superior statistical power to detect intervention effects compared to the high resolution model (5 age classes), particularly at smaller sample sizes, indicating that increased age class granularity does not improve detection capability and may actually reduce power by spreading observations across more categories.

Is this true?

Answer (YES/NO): NO